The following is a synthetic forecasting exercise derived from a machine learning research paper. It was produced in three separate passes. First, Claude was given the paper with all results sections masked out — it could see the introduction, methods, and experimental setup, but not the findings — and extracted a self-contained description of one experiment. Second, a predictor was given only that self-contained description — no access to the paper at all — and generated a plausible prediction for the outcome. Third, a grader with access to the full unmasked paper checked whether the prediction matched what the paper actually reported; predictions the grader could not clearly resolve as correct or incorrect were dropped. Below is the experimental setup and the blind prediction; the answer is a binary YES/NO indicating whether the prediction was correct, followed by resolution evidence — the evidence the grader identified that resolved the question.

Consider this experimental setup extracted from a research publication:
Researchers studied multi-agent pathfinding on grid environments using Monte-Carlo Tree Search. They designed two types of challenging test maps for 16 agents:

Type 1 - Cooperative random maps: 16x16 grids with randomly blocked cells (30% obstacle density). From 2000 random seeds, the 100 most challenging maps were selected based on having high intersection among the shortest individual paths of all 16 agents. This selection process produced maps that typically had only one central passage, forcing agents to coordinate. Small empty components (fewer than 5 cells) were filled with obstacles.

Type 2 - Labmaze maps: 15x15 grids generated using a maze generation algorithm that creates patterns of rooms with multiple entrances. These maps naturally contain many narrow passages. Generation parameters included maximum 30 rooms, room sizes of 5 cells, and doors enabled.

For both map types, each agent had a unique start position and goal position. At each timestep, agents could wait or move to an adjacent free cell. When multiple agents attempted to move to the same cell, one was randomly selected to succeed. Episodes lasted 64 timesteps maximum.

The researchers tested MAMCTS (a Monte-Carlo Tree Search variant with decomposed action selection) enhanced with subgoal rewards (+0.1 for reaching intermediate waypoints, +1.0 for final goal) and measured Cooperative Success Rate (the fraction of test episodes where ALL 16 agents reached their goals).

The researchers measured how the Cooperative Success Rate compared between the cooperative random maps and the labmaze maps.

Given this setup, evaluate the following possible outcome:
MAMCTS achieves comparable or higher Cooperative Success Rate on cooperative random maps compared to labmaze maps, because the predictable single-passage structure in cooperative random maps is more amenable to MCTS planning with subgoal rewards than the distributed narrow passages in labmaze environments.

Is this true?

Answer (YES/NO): NO